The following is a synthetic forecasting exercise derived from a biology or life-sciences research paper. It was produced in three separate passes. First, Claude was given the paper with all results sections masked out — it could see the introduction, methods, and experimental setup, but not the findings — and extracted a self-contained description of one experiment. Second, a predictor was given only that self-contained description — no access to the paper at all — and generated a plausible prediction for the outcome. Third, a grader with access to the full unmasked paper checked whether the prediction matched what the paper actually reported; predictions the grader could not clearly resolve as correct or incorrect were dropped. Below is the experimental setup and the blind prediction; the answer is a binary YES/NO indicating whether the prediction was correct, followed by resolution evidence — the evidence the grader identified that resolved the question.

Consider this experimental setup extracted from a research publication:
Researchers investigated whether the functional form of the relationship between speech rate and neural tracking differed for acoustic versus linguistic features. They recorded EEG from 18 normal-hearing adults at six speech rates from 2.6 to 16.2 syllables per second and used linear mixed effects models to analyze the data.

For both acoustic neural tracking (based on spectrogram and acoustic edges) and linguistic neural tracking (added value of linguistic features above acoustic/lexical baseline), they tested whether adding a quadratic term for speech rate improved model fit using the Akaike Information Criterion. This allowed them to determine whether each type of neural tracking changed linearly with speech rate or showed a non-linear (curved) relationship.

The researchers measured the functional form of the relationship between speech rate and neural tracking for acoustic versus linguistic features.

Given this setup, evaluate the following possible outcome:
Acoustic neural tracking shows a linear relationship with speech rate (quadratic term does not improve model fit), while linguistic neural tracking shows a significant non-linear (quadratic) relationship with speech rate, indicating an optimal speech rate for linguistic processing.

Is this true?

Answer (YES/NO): NO